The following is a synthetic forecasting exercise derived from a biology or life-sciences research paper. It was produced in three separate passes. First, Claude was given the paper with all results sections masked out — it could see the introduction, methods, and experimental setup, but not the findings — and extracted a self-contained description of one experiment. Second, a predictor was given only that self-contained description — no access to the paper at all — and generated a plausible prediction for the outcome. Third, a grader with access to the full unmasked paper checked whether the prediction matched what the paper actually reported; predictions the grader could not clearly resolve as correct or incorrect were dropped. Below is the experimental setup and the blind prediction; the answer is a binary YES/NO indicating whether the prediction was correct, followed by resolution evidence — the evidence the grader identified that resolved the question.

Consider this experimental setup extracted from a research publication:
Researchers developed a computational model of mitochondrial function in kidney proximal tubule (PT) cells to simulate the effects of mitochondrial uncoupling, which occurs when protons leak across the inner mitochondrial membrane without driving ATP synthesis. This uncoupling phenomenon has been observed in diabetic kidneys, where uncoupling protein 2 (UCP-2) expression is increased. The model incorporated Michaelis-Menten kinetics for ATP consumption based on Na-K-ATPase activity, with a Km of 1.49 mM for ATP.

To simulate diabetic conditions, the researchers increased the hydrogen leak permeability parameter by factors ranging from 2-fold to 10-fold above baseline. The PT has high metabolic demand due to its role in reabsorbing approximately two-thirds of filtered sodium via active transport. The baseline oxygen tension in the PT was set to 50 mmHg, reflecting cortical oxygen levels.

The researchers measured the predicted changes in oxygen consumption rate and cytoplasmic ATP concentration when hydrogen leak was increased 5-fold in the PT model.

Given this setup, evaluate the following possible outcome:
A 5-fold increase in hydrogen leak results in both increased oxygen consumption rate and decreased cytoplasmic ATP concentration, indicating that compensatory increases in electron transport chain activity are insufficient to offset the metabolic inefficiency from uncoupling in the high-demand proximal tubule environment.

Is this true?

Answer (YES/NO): NO